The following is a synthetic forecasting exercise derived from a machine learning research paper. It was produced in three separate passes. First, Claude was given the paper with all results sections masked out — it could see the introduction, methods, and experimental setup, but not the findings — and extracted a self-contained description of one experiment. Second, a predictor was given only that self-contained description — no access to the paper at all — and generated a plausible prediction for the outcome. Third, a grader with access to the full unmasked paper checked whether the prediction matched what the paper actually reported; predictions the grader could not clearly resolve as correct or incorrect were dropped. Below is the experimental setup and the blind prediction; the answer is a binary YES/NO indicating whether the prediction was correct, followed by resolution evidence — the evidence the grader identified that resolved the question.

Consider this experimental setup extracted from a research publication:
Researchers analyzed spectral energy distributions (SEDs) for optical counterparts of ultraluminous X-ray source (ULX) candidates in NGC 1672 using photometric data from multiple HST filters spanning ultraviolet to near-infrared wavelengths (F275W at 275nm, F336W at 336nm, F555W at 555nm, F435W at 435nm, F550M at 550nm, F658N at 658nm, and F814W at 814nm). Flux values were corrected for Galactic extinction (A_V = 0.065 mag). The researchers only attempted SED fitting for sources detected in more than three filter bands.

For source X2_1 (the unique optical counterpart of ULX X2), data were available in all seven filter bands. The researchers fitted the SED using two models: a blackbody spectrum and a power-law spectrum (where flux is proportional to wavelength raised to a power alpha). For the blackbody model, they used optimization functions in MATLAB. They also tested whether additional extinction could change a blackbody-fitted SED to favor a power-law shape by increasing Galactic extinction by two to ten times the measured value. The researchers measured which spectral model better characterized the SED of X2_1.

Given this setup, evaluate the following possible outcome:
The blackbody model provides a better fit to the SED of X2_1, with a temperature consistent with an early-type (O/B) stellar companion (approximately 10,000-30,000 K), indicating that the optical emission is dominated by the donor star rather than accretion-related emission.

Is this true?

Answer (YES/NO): NO